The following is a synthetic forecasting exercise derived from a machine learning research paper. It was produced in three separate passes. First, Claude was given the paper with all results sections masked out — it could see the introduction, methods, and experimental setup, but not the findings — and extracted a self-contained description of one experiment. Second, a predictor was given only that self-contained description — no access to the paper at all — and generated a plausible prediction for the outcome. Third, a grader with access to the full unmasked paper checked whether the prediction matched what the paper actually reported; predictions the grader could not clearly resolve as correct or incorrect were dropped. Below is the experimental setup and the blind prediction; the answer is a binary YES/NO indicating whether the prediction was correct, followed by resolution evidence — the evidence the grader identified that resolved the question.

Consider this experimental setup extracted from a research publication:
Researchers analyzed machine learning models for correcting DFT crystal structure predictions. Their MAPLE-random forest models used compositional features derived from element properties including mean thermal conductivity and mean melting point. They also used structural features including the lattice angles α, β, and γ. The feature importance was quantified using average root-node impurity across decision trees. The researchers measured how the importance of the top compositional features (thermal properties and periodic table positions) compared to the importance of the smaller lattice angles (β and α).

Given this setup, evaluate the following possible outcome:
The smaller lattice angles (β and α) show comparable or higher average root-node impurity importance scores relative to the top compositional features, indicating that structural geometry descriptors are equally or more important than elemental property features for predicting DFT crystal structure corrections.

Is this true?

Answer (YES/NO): NO